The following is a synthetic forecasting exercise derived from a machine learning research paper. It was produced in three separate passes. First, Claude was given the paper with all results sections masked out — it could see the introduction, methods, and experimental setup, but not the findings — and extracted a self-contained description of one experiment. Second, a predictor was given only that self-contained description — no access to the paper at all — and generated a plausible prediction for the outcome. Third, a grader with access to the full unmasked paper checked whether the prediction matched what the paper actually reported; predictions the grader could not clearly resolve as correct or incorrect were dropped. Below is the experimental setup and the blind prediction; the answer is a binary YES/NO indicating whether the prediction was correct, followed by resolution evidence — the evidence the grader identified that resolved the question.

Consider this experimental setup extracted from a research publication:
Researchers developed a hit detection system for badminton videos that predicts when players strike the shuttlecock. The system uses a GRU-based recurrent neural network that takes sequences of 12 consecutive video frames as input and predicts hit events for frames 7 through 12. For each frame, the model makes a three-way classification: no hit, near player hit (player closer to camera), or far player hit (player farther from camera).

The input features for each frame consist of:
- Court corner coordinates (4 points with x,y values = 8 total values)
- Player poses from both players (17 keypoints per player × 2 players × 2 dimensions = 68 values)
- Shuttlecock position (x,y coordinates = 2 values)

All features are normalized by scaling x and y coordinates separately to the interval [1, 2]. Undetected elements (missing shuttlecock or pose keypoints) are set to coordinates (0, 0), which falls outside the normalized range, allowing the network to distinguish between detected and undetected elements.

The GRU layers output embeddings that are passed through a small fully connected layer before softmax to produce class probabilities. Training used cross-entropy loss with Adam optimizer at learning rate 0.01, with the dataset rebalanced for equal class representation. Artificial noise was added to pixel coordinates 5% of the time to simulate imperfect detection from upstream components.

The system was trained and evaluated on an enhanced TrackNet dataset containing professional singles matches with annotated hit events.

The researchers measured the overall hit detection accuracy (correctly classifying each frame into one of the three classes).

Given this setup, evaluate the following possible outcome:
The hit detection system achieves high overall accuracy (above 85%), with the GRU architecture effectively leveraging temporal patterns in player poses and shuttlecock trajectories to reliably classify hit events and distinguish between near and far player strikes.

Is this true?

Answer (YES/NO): YES